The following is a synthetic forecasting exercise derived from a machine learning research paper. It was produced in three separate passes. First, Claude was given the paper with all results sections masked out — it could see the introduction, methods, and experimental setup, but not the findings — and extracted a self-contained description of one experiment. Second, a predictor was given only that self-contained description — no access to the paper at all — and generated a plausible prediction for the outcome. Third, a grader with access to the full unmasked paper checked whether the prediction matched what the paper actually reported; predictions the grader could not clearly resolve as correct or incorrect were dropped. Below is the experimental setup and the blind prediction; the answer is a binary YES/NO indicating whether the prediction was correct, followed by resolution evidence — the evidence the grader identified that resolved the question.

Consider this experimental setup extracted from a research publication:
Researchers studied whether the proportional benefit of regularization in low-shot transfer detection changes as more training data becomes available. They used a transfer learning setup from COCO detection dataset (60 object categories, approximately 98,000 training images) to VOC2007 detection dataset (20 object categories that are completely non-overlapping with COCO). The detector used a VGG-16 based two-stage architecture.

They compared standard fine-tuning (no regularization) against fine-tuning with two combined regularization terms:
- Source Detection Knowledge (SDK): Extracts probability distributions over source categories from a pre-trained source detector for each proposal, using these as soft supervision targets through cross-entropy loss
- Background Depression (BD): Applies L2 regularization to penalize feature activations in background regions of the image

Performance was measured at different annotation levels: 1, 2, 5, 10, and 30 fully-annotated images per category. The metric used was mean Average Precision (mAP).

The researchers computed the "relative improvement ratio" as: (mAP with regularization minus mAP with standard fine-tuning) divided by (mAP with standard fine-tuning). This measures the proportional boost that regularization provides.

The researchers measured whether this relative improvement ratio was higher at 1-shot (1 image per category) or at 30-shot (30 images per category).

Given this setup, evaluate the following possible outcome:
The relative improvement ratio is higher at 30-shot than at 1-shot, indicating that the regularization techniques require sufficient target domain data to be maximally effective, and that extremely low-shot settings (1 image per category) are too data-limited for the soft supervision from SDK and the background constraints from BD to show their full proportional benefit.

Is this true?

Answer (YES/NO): NO